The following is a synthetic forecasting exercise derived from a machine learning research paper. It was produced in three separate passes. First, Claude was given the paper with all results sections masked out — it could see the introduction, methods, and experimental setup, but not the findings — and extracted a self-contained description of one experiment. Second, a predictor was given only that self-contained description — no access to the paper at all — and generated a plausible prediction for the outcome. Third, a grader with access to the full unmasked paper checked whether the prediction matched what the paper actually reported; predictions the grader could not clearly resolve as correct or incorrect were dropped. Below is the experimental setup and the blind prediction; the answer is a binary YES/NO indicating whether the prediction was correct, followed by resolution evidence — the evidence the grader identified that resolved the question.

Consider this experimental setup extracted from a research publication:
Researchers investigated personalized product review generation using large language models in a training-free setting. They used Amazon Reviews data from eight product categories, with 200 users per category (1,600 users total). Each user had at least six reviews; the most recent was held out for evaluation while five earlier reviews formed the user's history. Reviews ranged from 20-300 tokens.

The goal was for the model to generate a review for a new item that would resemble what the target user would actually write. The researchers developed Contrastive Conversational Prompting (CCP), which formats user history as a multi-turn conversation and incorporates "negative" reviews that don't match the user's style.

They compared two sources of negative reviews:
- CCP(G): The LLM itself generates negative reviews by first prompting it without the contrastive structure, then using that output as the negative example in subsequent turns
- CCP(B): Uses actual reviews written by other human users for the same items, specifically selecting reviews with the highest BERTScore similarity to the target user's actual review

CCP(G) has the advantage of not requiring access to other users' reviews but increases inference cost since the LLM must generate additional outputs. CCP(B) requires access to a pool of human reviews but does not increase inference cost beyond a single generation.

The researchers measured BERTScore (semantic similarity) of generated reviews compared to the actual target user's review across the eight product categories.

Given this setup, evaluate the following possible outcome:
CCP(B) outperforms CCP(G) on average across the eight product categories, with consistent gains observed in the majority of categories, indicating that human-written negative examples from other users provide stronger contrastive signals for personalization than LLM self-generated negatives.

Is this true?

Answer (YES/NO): NO